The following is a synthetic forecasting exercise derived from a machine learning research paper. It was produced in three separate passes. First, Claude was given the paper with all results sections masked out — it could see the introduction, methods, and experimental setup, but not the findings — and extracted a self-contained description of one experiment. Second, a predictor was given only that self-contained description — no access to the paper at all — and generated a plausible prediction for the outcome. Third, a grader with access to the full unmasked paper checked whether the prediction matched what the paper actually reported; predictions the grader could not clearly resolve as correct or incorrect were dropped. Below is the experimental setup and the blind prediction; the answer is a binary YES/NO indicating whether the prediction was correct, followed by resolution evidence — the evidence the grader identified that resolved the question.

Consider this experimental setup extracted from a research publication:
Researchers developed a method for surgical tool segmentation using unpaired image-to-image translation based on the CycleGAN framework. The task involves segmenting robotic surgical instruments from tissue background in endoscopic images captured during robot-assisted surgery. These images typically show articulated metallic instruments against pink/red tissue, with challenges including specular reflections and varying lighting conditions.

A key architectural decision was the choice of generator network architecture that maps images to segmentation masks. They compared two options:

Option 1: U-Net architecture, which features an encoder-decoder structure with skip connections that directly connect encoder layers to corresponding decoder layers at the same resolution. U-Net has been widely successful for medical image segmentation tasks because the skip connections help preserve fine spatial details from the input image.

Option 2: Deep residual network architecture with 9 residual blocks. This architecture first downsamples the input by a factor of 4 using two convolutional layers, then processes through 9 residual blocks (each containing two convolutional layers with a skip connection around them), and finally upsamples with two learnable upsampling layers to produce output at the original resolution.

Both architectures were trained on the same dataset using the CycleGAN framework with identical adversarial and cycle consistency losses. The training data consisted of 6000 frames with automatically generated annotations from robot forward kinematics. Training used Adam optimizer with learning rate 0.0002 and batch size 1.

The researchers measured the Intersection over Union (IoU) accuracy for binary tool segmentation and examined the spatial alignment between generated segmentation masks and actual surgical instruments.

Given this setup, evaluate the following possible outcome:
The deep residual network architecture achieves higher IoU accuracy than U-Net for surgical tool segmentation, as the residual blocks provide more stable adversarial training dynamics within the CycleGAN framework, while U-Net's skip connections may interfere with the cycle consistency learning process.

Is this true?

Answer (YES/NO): YES